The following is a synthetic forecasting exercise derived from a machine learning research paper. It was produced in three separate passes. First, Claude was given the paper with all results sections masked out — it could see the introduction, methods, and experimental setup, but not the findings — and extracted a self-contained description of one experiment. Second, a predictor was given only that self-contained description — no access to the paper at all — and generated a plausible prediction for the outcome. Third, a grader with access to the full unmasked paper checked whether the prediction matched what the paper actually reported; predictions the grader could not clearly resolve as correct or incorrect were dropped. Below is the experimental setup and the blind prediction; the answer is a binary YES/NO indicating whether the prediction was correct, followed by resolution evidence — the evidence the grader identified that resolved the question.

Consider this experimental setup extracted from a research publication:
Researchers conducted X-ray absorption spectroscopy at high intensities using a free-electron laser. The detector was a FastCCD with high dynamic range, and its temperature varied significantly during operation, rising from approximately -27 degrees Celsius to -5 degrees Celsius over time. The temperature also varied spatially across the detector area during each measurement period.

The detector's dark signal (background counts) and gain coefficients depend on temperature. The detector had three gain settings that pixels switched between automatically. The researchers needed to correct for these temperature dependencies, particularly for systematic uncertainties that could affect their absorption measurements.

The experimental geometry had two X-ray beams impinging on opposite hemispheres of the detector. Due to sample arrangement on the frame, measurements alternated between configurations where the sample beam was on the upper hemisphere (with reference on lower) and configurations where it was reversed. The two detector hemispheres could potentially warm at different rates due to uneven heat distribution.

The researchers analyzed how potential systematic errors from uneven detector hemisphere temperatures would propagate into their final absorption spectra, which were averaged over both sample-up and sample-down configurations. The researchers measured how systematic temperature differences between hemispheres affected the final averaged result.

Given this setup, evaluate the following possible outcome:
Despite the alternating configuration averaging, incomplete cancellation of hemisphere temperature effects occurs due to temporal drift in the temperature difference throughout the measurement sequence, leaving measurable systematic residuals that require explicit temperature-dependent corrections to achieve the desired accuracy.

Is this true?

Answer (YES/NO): NO